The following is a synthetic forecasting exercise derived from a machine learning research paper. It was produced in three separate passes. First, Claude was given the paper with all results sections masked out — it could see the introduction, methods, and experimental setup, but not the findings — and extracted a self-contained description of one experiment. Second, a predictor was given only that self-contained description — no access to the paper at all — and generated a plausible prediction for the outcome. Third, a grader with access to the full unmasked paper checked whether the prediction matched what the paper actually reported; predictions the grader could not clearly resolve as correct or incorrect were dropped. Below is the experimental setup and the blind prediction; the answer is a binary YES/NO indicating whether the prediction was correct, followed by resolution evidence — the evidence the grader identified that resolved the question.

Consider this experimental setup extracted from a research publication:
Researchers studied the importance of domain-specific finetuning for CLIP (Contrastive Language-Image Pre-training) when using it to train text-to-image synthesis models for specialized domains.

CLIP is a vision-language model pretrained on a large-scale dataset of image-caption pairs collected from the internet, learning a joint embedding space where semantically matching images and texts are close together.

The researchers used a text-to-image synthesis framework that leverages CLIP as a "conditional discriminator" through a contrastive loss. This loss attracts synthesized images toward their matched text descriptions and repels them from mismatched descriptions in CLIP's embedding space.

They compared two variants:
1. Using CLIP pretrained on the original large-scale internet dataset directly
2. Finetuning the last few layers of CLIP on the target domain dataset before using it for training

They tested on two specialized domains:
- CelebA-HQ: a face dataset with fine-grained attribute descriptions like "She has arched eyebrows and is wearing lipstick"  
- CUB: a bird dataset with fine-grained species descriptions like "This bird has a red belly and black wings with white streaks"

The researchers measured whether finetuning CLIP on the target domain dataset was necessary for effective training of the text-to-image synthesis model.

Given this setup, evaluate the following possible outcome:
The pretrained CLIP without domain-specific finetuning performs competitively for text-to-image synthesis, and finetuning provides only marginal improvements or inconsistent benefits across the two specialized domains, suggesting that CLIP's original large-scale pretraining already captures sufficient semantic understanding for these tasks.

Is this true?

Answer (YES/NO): NO